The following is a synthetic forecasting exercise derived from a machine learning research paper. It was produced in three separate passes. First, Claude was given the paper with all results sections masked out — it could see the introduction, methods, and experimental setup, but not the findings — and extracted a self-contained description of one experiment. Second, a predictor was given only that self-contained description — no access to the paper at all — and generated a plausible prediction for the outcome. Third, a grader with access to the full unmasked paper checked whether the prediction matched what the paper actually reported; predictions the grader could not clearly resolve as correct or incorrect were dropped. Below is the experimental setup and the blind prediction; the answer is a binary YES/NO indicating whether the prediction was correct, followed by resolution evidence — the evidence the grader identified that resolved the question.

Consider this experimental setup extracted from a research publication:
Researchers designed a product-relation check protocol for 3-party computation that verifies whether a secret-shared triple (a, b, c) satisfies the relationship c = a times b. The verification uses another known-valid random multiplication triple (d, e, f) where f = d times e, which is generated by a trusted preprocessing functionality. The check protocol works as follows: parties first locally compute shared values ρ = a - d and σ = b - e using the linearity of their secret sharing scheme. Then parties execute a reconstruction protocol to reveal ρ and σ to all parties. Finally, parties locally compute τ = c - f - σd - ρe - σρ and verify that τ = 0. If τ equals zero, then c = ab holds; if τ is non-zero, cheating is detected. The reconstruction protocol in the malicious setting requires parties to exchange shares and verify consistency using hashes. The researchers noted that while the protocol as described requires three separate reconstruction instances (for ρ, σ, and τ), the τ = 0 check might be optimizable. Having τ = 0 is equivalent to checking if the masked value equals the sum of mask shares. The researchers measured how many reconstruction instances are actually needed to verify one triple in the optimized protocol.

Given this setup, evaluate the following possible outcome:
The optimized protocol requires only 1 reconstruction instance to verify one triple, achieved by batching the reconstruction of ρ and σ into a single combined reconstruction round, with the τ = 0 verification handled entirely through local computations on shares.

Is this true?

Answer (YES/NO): NO